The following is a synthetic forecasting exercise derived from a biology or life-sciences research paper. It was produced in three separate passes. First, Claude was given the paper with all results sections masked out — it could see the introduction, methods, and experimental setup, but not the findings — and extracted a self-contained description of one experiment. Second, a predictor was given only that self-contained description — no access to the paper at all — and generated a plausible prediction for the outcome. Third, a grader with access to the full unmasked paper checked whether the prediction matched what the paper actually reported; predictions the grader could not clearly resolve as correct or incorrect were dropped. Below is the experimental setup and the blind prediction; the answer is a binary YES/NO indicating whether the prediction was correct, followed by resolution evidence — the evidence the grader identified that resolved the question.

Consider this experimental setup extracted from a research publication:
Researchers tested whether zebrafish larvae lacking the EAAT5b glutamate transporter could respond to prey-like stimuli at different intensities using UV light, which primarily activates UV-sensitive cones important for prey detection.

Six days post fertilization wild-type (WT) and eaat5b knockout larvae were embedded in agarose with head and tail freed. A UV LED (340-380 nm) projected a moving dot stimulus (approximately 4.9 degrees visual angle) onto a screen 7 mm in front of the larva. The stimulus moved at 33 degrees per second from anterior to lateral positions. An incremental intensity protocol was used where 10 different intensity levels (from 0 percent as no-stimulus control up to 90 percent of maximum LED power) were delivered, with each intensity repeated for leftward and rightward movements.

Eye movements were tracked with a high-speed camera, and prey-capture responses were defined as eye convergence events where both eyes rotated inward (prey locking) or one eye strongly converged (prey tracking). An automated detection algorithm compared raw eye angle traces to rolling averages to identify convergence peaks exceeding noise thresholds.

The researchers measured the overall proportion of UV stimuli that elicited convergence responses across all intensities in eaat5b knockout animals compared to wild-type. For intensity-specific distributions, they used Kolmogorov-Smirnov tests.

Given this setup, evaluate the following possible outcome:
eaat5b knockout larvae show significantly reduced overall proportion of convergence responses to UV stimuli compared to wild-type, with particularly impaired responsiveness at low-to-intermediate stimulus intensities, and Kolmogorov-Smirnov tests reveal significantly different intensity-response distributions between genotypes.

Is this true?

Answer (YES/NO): NO